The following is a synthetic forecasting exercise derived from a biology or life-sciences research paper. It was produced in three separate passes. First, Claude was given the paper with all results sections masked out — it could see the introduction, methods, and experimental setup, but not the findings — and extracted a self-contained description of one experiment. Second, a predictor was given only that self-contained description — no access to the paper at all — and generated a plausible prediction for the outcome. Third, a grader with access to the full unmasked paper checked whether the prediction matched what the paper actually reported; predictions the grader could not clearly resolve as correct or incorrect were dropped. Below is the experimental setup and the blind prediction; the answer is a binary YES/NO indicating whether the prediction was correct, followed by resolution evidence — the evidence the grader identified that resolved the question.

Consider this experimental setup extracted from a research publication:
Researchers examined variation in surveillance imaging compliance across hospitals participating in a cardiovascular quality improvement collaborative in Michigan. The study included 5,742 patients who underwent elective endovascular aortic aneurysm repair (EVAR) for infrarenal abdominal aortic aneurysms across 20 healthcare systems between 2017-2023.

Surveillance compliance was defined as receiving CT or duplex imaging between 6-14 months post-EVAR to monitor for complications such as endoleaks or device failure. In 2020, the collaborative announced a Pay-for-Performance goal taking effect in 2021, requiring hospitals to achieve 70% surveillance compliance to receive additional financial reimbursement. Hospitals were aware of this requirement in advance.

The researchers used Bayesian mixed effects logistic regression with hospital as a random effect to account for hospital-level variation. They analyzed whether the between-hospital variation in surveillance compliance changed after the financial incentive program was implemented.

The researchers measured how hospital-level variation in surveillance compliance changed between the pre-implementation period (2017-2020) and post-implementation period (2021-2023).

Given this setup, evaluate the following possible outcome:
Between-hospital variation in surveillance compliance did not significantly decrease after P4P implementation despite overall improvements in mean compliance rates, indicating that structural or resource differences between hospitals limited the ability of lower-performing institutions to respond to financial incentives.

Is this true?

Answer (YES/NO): NO